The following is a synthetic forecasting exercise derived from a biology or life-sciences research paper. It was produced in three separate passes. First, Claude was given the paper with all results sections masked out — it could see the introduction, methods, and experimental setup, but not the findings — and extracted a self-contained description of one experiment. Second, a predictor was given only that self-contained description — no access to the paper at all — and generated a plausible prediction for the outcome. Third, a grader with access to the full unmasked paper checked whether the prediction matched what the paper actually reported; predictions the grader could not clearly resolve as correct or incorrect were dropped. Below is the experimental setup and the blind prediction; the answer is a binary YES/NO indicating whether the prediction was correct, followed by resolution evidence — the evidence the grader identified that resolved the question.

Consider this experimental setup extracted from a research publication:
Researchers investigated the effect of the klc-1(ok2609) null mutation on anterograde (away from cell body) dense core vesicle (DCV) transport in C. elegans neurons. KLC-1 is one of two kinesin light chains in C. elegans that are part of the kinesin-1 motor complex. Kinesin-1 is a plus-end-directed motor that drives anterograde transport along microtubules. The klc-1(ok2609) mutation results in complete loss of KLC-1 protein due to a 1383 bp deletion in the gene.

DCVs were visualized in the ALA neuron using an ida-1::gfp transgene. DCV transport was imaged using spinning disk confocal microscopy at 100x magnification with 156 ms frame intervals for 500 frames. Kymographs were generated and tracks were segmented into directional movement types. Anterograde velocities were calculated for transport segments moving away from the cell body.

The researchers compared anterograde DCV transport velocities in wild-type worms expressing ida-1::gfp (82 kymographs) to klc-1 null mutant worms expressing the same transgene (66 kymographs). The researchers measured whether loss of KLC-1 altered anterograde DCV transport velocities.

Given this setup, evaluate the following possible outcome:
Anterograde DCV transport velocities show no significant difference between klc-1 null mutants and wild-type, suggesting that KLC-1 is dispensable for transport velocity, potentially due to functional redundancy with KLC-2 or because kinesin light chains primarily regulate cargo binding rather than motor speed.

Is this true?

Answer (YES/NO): YES